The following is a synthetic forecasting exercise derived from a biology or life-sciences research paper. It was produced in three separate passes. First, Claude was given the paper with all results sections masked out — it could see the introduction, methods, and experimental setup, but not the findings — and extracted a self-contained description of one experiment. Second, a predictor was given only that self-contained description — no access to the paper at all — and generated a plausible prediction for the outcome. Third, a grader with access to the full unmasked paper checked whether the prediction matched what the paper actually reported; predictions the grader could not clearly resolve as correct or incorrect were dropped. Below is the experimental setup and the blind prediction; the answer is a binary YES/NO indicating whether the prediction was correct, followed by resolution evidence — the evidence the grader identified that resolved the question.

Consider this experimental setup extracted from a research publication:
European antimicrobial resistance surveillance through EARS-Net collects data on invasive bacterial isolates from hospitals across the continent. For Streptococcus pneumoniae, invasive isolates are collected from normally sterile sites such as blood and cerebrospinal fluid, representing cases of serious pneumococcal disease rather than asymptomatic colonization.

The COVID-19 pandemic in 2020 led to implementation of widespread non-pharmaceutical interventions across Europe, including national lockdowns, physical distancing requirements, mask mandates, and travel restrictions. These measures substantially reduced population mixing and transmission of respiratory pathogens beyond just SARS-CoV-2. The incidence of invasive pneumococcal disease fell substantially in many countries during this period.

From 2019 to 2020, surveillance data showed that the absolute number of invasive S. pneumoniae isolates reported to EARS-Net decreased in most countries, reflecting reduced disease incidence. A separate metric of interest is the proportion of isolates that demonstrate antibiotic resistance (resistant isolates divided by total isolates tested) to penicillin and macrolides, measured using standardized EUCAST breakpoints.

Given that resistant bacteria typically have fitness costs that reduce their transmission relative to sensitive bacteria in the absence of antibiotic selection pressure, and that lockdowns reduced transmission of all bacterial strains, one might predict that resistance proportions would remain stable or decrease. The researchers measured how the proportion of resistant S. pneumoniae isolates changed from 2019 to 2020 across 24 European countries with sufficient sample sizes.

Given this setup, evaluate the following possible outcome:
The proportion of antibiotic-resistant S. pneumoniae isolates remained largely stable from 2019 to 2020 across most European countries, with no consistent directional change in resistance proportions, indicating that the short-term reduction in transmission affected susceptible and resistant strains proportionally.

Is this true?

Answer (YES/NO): NO